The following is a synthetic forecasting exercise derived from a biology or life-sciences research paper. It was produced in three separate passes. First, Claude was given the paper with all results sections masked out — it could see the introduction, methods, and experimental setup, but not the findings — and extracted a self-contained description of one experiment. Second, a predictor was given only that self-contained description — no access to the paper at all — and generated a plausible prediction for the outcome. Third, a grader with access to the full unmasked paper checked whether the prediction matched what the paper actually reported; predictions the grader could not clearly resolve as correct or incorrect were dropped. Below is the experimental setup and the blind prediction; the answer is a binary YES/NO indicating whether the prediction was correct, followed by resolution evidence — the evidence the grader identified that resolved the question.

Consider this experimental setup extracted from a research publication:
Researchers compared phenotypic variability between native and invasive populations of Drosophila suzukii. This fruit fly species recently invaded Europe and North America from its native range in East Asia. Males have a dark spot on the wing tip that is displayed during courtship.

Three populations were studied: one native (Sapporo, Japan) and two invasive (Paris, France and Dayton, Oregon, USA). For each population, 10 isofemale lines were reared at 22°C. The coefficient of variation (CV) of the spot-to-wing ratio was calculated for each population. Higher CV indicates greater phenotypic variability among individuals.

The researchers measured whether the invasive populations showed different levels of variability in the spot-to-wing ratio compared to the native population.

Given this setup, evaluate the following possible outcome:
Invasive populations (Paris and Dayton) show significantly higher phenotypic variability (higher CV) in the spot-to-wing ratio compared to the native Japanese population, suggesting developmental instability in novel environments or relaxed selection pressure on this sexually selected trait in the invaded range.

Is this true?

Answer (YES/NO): YES